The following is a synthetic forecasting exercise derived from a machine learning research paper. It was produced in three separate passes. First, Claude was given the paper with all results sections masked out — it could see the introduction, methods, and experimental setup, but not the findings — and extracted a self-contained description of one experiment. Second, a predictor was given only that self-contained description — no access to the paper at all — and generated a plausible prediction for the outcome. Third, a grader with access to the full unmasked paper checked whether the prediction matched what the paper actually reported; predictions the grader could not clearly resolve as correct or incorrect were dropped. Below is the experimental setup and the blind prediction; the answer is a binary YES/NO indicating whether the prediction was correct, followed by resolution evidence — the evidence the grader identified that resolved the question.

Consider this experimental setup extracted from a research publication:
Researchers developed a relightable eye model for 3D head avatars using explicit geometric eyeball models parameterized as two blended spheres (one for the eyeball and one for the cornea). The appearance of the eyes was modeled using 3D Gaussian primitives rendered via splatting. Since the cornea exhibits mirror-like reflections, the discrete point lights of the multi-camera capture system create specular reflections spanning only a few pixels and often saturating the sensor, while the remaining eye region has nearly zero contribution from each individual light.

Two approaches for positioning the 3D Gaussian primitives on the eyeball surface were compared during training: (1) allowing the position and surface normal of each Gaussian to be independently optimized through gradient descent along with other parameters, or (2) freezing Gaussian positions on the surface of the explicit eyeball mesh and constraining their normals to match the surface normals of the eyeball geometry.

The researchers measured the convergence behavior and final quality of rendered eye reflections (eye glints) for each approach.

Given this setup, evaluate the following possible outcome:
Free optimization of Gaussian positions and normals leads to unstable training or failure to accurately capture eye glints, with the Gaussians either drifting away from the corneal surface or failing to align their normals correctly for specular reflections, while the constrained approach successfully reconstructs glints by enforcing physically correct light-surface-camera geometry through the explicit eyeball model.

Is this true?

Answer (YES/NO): NO